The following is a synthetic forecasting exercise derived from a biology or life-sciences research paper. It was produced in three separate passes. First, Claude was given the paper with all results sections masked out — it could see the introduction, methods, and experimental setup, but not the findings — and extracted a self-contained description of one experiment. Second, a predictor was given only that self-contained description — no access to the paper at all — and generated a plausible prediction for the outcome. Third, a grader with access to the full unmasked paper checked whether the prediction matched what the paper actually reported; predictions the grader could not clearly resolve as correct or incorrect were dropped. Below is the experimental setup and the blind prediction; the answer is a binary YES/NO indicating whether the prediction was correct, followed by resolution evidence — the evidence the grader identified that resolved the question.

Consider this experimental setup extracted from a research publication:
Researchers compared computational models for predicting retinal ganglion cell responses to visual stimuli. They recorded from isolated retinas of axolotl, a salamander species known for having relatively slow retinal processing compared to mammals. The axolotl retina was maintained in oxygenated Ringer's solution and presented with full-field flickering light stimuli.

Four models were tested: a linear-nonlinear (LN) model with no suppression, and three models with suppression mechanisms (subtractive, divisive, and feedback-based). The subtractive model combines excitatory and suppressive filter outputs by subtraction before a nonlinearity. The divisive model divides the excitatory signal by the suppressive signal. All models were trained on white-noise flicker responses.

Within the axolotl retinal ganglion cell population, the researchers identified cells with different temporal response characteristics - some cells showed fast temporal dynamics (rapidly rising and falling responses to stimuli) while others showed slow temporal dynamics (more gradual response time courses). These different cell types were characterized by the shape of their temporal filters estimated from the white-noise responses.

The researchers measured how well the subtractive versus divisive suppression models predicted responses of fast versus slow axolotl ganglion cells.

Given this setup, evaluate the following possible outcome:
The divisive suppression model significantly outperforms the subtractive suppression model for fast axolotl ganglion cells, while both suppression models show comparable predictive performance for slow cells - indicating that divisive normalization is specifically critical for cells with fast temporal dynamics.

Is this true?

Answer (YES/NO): NO